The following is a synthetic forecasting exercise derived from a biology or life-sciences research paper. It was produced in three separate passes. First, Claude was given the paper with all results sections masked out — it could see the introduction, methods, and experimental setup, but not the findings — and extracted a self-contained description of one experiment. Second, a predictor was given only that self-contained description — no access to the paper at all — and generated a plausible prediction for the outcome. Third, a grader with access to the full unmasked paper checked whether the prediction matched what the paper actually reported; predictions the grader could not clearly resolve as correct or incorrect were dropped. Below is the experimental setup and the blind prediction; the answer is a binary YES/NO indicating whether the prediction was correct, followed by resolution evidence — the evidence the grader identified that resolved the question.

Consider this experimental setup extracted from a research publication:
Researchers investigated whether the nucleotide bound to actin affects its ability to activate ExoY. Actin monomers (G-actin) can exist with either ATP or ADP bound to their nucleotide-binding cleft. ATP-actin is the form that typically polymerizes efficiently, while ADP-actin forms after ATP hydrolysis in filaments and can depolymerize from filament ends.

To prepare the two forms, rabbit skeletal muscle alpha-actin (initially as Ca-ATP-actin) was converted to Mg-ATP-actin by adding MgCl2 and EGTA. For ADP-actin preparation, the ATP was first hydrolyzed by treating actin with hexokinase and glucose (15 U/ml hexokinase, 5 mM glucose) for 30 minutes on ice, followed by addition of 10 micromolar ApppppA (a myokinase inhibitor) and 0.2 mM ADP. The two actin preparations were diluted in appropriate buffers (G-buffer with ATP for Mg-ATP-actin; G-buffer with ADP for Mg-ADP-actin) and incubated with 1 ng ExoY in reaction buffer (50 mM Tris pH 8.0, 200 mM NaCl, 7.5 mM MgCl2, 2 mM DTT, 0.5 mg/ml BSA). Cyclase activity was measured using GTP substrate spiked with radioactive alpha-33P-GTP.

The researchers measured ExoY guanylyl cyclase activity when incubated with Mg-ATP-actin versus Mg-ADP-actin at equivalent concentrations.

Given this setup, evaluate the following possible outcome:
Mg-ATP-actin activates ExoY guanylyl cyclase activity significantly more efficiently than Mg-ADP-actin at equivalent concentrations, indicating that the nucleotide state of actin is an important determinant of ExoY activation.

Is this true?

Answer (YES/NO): NO